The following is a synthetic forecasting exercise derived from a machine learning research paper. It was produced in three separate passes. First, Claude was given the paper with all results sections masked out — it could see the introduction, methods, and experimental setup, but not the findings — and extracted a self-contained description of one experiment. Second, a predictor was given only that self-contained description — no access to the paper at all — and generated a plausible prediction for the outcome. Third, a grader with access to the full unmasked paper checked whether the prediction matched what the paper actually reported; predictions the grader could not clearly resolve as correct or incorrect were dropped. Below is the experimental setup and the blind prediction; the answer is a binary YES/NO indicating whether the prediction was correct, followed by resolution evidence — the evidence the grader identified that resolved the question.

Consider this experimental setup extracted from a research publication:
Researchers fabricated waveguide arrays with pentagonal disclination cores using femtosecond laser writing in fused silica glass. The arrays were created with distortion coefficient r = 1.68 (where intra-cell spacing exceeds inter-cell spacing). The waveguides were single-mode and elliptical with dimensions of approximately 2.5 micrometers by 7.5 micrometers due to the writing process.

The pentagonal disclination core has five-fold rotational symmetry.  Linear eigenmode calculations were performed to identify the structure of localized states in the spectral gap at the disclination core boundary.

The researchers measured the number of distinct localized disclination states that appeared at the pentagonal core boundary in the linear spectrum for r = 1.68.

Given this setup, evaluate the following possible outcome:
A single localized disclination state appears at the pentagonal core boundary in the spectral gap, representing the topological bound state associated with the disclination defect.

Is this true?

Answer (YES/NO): NO